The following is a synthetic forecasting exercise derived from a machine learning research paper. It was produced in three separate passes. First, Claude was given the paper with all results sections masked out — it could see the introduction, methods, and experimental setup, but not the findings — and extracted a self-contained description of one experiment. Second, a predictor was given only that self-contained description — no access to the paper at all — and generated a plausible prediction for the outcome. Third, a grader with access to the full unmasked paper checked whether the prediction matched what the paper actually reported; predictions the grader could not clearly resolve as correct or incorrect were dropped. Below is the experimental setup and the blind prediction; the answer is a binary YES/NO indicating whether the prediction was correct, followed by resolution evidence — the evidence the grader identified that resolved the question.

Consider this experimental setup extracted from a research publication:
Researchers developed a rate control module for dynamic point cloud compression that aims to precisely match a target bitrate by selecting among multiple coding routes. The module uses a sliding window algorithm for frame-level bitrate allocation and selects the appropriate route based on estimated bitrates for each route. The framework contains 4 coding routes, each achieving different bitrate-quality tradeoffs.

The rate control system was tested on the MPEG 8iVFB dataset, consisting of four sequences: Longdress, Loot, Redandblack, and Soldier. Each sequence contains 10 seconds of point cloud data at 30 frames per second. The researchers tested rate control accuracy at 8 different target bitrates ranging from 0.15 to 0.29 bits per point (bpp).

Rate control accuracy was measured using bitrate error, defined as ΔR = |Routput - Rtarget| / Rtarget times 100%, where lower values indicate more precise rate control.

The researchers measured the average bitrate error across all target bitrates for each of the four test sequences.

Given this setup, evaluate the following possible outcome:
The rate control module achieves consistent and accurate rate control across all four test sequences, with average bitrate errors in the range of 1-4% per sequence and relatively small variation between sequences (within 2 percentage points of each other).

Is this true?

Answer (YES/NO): NO